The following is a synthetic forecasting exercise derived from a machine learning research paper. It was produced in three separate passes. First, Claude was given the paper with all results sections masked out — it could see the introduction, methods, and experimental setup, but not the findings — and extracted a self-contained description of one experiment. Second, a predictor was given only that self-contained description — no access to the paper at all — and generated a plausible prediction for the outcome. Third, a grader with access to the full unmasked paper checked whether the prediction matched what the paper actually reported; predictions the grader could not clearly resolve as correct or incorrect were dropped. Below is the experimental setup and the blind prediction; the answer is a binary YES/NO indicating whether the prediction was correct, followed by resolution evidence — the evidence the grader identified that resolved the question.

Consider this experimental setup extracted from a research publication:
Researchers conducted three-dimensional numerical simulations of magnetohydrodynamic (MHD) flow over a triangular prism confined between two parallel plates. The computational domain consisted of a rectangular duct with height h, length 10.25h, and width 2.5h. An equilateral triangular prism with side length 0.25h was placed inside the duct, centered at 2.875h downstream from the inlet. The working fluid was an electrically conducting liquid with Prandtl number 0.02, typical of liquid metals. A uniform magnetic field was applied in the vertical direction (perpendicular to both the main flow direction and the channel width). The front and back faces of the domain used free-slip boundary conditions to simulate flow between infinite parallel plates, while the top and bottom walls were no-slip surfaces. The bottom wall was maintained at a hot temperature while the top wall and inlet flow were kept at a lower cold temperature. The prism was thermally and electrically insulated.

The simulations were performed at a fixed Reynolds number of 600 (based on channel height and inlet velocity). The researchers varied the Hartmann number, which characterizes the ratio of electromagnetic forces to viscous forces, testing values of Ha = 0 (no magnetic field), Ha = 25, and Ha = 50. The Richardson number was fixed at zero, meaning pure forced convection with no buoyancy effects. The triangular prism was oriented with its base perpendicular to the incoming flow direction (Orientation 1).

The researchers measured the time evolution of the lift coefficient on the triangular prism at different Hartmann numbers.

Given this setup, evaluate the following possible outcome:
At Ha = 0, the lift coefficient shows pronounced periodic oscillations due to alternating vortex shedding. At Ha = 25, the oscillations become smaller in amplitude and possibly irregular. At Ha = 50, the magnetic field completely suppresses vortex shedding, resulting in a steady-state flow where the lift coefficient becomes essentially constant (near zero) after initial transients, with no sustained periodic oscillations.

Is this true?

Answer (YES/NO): NO